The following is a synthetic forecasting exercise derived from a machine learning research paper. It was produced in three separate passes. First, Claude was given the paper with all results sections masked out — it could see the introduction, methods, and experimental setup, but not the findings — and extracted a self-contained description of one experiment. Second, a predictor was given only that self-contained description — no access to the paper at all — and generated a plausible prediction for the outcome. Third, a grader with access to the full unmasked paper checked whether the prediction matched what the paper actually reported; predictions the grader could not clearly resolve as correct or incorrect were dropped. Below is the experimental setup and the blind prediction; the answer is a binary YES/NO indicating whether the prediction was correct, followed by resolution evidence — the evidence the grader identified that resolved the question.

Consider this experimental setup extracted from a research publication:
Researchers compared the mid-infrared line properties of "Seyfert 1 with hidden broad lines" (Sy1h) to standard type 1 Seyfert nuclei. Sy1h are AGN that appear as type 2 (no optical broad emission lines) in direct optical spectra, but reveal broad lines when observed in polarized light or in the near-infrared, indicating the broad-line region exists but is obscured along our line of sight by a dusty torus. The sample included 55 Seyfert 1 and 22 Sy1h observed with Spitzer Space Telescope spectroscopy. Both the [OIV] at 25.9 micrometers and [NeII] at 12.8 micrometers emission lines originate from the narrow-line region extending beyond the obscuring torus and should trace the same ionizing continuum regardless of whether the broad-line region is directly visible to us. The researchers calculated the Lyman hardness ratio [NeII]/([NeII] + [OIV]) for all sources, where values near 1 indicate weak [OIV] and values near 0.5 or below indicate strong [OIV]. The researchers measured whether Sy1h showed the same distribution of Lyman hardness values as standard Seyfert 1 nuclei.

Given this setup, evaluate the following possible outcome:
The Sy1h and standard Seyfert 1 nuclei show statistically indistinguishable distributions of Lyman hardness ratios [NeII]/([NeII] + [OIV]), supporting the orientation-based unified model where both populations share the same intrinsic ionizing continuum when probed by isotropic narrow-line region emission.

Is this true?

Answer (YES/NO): YES